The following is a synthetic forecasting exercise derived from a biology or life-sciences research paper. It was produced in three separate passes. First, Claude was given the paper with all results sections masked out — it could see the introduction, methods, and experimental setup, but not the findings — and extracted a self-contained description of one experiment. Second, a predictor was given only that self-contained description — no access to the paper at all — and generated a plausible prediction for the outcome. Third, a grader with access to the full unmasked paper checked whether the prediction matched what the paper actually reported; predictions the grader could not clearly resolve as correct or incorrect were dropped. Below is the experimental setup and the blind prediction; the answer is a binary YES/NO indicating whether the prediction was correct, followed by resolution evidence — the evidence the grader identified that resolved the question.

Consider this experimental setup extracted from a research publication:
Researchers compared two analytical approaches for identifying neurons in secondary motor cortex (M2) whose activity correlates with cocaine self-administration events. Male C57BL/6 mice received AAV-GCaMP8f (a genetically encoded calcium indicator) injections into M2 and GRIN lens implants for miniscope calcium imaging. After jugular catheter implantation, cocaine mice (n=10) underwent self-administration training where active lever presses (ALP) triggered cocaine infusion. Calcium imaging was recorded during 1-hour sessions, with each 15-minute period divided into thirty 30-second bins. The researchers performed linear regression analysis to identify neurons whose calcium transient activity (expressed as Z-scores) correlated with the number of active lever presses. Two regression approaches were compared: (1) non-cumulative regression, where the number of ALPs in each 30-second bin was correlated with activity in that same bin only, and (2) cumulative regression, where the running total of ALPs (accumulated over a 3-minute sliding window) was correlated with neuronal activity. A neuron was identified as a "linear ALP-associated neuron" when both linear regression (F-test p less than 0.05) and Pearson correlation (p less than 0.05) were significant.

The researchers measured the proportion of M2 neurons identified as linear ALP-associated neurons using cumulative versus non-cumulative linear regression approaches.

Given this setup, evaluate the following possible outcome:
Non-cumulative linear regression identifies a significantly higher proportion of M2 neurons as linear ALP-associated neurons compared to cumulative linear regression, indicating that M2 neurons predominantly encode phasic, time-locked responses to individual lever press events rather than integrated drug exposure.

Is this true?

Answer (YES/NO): NO